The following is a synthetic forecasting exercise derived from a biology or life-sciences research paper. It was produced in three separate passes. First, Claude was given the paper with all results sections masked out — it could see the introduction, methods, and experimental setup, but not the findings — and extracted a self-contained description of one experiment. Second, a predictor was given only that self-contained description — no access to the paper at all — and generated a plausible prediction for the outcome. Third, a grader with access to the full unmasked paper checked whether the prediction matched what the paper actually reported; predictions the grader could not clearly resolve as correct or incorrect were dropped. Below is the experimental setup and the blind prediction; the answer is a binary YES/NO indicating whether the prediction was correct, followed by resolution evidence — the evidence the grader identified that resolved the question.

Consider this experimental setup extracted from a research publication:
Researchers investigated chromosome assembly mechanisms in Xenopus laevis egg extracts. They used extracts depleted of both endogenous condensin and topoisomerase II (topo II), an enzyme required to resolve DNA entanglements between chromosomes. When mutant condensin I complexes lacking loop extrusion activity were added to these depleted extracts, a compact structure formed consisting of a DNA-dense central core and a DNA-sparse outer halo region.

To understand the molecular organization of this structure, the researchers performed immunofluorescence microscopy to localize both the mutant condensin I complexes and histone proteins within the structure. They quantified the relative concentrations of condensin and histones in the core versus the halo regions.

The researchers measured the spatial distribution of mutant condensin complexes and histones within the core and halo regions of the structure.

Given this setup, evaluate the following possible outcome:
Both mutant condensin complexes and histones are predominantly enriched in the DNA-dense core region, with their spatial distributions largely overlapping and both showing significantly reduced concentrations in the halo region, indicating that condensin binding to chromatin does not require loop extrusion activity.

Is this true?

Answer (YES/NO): NO